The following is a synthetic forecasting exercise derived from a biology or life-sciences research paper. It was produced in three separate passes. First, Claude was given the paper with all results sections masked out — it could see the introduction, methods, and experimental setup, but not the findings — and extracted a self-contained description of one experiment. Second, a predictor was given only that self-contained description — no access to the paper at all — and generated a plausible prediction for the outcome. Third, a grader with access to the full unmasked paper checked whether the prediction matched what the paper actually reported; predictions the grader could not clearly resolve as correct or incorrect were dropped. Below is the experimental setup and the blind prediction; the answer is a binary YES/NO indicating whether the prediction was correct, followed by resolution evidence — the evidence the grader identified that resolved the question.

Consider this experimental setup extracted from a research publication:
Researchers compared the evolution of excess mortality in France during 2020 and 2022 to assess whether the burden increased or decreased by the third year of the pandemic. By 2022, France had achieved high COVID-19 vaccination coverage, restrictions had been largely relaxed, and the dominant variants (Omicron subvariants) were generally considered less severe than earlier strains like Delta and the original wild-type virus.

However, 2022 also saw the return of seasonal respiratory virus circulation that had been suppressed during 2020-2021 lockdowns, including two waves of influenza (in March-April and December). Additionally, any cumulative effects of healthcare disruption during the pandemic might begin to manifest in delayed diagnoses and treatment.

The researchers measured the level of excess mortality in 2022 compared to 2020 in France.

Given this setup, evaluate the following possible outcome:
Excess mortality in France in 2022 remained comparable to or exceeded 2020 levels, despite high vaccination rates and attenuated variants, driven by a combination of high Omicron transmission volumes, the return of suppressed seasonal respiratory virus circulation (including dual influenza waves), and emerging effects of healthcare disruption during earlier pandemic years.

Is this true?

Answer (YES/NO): NO